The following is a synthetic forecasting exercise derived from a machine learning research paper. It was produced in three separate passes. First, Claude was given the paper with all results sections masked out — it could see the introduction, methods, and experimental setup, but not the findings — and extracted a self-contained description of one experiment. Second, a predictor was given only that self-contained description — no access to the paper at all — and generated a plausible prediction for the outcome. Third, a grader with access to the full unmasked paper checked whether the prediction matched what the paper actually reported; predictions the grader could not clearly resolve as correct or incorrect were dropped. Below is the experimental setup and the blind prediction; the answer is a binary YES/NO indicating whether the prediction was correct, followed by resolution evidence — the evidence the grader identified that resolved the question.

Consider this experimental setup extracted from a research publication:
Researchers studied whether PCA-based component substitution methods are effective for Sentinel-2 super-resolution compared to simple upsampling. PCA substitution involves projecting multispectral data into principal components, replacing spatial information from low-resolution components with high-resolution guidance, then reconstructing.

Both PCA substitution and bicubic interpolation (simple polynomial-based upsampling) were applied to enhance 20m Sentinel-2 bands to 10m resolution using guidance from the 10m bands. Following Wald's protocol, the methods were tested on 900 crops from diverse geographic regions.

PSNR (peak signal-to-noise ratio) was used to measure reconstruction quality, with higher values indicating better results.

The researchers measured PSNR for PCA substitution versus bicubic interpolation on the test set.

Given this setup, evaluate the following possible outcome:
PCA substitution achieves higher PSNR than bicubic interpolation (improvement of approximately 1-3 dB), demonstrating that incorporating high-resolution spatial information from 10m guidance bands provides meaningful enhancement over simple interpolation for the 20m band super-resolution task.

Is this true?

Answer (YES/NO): NO